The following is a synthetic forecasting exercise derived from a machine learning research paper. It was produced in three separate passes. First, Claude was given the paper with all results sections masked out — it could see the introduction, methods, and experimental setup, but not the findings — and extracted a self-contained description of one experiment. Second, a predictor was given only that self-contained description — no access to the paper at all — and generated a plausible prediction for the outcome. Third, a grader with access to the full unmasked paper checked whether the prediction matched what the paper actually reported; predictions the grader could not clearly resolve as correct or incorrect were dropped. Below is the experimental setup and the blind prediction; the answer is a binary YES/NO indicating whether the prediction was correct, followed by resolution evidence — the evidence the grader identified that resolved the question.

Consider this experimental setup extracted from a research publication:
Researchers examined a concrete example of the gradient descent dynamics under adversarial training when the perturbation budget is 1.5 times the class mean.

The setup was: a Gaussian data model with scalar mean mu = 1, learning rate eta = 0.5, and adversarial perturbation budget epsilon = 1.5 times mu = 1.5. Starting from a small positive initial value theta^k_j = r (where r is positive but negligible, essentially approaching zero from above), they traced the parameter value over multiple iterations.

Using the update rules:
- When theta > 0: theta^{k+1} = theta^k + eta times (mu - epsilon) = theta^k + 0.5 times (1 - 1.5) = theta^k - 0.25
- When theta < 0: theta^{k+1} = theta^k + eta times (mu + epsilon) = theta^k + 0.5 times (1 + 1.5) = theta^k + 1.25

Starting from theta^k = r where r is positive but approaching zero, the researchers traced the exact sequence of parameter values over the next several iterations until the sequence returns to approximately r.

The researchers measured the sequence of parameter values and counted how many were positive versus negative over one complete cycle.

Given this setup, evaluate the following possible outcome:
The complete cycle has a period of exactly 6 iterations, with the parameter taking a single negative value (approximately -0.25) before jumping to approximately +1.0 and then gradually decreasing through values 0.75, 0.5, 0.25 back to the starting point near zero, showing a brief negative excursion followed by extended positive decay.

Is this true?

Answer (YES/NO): YES